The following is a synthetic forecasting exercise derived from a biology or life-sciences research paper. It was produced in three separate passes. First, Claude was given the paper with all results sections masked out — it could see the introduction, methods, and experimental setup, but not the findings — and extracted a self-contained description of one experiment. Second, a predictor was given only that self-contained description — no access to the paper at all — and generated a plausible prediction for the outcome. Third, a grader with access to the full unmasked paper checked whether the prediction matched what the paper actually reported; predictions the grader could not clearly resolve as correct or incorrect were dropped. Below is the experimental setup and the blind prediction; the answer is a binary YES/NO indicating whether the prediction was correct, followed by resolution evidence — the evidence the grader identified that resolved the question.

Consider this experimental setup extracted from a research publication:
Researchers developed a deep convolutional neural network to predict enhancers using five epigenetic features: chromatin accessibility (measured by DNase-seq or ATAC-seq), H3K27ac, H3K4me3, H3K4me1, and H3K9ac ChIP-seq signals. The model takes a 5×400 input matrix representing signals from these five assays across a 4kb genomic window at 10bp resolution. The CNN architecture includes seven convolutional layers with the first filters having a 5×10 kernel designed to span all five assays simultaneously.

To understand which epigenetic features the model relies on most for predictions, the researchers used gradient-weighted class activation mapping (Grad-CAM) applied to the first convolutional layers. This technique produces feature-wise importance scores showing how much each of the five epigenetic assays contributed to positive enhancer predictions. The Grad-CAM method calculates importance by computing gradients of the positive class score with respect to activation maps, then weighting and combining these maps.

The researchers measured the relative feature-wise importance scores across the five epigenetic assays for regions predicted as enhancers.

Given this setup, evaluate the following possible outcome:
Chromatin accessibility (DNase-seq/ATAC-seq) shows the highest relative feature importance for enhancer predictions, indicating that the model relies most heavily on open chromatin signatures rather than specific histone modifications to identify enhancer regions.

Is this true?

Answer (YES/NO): NO